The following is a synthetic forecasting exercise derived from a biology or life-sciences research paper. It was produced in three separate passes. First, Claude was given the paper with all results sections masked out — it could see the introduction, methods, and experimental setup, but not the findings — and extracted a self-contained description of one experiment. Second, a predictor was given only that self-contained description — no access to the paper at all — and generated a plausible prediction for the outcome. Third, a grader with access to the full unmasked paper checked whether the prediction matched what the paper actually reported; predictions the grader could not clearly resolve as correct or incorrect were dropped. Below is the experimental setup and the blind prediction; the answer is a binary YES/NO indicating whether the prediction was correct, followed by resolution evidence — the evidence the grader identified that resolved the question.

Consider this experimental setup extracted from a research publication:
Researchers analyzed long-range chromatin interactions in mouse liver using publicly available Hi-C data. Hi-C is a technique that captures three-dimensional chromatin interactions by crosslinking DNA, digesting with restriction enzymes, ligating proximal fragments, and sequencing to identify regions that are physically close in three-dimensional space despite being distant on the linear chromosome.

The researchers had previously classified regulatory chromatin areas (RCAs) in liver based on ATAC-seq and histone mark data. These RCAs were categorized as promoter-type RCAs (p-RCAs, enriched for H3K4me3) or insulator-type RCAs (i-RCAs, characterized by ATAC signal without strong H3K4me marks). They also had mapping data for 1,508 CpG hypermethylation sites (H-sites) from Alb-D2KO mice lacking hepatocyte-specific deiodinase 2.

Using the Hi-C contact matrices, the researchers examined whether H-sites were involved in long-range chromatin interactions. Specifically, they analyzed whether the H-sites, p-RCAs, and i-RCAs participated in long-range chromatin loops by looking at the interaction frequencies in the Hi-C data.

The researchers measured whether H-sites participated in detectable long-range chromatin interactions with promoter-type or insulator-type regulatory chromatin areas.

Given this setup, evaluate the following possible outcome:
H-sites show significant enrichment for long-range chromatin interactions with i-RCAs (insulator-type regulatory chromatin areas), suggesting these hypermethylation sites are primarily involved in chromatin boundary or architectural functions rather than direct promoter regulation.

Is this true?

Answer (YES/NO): NO